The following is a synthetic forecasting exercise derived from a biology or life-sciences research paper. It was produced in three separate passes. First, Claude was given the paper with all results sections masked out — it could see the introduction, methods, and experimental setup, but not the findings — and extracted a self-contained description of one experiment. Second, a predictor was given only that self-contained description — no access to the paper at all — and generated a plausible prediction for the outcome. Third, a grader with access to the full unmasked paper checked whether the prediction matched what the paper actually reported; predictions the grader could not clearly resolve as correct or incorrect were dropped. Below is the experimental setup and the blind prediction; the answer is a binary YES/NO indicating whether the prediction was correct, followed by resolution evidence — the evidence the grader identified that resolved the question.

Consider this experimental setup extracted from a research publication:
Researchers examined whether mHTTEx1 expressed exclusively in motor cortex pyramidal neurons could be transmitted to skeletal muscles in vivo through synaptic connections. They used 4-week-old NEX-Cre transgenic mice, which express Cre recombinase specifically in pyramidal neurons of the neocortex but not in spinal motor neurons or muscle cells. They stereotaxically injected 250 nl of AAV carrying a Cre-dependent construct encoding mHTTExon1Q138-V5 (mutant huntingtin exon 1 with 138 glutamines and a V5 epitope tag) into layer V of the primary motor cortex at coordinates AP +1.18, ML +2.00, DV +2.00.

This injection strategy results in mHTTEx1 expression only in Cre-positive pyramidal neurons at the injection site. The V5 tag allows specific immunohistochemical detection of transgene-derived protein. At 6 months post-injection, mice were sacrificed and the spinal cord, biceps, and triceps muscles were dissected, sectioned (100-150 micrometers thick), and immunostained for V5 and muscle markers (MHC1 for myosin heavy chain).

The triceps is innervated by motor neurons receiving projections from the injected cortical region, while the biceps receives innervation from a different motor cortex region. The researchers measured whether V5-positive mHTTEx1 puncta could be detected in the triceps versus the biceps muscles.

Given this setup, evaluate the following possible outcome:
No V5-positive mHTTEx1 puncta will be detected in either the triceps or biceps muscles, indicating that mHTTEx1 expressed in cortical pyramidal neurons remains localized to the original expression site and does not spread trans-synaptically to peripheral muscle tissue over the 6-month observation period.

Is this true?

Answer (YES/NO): NO